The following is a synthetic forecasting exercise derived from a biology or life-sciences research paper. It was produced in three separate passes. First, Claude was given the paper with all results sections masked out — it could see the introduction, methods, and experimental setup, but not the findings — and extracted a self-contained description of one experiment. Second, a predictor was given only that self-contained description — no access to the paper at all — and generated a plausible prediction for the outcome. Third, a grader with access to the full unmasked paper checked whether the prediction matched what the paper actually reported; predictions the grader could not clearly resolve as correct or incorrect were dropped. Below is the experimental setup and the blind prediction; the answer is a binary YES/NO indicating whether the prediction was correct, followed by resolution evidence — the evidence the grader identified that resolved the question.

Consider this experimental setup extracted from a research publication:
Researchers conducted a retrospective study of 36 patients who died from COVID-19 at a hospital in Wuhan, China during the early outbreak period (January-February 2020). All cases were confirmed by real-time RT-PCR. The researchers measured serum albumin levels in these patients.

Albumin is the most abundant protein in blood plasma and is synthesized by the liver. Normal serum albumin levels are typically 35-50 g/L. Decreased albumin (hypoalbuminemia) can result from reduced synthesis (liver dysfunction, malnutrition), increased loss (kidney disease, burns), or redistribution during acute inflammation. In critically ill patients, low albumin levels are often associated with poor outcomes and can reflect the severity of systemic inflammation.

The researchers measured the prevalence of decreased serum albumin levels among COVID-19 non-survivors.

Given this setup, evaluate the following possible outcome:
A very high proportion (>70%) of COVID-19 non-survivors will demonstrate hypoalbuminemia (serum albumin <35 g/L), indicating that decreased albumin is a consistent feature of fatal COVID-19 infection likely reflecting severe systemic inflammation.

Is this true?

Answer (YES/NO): YES